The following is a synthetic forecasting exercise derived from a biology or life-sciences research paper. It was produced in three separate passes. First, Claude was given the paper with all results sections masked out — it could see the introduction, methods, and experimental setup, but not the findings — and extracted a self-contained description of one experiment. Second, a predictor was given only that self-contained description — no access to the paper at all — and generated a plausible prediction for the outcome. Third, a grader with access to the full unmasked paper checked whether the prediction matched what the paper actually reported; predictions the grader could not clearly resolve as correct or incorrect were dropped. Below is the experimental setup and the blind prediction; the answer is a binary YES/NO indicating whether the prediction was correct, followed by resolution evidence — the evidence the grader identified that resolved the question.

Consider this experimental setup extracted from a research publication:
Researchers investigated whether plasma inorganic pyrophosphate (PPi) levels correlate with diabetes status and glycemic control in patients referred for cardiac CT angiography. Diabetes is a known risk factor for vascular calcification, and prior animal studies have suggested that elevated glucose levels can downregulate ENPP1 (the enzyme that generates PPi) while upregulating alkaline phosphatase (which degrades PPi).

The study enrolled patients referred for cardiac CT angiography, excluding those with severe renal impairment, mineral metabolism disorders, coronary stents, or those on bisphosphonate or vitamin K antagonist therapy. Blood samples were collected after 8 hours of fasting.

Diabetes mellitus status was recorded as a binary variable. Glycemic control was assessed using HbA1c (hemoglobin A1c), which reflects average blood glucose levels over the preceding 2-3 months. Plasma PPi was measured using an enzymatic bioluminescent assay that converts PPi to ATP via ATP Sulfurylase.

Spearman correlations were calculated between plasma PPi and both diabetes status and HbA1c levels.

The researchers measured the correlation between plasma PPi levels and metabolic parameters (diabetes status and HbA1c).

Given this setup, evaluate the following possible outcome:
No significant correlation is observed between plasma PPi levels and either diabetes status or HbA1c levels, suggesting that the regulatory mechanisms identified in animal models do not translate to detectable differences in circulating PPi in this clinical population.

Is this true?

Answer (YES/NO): YES